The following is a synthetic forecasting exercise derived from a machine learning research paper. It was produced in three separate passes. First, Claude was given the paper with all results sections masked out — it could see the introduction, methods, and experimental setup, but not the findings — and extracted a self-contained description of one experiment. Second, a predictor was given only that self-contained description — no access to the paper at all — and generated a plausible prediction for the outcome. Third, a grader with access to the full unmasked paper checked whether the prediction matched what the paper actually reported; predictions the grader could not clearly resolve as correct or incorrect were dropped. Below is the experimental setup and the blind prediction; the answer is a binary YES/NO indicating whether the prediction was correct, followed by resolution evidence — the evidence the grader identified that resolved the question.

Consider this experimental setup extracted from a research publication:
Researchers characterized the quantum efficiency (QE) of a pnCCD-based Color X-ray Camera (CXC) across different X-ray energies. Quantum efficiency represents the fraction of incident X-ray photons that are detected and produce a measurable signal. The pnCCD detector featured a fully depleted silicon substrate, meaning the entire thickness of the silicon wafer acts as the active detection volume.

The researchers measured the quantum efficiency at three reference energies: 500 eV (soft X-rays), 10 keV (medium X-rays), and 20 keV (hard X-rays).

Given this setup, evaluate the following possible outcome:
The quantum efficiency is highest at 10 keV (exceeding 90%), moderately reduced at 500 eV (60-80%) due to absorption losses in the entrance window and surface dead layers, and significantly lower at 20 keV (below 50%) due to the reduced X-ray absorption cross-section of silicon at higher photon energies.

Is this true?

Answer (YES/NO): NO